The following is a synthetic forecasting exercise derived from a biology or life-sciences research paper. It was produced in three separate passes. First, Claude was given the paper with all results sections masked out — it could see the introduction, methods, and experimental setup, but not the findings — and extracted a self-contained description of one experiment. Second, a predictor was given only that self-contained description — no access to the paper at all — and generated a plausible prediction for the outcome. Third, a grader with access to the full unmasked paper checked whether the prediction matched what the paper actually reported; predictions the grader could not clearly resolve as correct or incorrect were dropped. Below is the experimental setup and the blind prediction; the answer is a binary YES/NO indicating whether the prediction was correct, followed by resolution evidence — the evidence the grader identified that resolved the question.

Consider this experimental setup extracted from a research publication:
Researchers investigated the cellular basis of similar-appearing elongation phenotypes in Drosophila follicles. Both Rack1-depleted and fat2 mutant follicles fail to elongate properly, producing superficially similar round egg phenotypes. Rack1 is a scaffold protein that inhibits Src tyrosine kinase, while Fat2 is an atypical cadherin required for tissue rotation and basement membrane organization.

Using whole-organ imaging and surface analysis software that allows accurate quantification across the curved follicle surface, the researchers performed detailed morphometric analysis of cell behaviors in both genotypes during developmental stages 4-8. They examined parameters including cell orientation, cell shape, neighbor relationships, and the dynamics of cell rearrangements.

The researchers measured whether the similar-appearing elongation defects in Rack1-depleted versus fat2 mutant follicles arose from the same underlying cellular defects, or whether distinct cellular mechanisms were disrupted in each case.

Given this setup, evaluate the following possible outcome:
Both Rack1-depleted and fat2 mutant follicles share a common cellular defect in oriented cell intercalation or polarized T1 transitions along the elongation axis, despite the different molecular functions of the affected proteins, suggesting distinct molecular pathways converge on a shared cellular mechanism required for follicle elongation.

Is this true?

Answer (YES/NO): NO